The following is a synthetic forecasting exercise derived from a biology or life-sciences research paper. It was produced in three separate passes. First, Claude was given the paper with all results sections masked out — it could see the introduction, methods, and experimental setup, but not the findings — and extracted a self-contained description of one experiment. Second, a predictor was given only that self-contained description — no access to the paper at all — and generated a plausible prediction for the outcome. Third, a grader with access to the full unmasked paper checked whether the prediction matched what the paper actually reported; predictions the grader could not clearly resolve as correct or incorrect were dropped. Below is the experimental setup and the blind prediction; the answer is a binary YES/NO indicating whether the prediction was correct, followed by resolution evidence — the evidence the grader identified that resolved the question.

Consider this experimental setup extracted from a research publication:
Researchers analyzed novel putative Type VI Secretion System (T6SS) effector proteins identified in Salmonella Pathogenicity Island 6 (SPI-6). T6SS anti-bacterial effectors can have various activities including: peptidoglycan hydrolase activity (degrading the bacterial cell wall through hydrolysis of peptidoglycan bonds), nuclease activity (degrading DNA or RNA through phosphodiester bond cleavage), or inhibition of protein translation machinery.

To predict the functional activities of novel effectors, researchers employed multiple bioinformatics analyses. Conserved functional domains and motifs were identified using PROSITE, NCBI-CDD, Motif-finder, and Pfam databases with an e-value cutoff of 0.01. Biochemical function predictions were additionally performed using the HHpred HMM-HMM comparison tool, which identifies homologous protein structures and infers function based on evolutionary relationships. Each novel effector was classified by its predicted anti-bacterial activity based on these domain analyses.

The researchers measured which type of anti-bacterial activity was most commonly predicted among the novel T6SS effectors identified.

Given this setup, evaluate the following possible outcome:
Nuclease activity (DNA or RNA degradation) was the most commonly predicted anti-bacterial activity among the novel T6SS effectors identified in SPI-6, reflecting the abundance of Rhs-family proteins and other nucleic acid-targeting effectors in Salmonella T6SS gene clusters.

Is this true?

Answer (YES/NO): YES